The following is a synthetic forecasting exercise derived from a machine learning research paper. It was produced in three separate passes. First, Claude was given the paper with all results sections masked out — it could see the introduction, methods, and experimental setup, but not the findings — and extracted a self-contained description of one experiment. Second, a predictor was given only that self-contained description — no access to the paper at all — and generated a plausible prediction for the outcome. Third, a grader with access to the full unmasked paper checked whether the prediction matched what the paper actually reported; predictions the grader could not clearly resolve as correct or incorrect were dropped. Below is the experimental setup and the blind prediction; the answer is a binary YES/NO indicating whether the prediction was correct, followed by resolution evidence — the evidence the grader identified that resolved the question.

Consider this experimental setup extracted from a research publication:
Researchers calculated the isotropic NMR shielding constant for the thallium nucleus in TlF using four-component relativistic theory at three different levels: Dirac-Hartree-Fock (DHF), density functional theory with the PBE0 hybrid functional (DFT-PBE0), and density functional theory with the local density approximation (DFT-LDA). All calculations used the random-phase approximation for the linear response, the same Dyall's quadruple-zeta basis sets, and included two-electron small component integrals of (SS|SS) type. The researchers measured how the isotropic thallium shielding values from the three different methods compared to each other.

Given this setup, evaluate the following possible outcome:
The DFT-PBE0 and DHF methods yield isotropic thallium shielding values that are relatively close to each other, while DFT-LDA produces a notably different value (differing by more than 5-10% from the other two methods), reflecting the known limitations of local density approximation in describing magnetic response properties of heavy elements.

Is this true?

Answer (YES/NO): NO